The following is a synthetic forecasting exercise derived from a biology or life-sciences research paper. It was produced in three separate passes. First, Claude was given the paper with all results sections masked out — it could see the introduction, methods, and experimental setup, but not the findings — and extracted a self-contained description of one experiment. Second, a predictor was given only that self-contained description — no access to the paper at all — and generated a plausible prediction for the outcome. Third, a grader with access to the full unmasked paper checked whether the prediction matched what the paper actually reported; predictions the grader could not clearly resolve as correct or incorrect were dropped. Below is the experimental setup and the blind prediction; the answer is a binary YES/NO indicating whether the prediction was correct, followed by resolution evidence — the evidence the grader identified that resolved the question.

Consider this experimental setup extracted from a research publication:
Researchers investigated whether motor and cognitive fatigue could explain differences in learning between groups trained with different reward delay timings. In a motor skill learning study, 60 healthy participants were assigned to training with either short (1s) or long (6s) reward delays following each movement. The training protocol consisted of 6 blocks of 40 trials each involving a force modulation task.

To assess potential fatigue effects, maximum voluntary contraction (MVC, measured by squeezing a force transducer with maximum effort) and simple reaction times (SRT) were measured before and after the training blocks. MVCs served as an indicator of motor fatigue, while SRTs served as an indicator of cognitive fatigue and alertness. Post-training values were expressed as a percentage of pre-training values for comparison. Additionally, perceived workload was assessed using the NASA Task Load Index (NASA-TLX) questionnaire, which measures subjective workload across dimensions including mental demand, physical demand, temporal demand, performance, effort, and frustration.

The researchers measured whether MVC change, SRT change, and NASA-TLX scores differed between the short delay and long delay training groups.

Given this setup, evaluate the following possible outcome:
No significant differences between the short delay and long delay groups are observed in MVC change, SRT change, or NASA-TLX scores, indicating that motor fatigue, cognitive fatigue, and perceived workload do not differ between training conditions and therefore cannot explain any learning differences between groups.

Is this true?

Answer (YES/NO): YES